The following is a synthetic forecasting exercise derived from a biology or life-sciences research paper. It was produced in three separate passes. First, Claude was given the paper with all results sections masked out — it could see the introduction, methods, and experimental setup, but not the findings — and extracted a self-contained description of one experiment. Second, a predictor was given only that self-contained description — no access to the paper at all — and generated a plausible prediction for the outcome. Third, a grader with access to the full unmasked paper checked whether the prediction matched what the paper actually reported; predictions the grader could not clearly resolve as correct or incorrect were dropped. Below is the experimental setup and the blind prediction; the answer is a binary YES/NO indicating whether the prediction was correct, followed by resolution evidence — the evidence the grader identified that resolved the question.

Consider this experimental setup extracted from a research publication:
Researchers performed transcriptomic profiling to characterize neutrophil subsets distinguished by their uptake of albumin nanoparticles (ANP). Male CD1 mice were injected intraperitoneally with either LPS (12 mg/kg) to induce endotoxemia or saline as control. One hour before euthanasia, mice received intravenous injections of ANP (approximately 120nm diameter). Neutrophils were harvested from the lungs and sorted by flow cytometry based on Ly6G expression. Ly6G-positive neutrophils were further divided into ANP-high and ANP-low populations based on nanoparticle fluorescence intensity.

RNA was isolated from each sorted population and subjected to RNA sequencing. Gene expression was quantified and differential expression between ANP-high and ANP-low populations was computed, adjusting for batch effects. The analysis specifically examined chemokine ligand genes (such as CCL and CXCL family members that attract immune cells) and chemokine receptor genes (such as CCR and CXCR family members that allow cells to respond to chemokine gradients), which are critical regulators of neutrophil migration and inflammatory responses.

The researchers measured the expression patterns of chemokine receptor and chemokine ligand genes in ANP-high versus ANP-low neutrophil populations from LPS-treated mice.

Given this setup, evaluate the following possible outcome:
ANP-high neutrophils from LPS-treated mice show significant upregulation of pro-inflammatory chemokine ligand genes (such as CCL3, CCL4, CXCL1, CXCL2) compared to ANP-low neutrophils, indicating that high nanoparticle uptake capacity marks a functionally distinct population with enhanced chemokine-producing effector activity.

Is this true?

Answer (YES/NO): YES